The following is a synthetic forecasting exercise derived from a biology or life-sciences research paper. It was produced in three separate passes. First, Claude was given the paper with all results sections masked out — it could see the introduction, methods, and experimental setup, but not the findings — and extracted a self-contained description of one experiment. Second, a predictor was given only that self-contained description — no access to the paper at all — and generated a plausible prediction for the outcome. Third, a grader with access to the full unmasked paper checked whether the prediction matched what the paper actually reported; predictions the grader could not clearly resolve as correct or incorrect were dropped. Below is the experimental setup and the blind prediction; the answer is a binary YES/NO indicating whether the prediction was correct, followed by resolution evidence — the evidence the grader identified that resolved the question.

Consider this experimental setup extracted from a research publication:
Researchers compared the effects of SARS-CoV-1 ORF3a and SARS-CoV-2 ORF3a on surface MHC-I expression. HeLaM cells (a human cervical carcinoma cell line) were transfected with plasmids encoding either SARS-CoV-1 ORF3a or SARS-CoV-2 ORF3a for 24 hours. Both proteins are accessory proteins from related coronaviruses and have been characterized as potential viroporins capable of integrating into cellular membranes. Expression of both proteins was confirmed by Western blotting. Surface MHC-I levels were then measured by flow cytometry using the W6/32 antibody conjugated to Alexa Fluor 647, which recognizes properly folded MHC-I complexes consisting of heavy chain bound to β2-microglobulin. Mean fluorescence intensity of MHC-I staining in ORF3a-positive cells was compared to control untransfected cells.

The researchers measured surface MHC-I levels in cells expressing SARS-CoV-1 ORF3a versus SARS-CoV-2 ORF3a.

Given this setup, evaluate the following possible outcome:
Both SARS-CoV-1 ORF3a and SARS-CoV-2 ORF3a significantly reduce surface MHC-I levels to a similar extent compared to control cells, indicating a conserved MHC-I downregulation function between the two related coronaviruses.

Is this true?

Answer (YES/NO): YES